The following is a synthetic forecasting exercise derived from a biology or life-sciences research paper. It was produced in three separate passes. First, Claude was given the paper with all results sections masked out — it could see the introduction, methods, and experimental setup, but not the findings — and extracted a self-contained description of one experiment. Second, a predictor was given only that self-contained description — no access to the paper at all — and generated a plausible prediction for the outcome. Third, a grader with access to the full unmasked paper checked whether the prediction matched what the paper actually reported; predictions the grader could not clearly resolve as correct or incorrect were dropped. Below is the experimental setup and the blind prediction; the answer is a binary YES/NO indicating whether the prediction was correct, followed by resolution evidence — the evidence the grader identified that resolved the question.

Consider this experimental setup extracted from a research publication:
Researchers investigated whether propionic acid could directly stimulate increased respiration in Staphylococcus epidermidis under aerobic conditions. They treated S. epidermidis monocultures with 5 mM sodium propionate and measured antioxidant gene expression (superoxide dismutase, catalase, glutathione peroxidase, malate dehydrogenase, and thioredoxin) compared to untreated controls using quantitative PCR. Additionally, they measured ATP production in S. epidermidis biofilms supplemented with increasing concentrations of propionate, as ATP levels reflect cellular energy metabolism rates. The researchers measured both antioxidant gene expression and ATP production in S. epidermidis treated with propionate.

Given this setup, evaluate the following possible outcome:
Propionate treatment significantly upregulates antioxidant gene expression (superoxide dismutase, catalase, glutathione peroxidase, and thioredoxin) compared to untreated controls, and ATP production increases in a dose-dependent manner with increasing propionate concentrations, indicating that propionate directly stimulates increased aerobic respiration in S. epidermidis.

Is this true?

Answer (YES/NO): YES